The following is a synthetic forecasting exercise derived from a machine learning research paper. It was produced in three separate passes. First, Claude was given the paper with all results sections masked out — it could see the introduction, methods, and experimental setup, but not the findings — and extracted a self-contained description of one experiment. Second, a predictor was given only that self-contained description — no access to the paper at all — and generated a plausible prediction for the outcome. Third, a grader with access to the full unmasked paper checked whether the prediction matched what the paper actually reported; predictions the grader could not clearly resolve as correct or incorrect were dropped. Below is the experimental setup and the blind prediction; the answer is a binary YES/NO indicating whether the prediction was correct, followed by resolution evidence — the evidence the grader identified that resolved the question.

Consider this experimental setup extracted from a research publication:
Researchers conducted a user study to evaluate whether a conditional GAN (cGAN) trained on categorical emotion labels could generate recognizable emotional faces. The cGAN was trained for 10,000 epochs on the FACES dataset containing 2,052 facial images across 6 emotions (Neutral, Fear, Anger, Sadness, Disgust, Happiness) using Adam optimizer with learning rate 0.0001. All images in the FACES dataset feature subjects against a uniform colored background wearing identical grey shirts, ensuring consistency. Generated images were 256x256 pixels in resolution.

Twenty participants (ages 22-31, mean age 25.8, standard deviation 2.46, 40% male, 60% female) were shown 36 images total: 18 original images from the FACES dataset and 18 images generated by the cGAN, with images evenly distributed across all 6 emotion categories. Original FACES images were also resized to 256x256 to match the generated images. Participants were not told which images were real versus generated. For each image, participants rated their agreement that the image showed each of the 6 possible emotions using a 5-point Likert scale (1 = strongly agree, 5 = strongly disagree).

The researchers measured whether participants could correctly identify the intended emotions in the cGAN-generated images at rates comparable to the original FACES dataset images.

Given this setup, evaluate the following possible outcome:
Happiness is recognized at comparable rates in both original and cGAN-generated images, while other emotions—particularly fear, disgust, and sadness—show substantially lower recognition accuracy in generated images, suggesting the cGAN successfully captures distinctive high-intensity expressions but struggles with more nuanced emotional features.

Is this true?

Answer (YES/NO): NO